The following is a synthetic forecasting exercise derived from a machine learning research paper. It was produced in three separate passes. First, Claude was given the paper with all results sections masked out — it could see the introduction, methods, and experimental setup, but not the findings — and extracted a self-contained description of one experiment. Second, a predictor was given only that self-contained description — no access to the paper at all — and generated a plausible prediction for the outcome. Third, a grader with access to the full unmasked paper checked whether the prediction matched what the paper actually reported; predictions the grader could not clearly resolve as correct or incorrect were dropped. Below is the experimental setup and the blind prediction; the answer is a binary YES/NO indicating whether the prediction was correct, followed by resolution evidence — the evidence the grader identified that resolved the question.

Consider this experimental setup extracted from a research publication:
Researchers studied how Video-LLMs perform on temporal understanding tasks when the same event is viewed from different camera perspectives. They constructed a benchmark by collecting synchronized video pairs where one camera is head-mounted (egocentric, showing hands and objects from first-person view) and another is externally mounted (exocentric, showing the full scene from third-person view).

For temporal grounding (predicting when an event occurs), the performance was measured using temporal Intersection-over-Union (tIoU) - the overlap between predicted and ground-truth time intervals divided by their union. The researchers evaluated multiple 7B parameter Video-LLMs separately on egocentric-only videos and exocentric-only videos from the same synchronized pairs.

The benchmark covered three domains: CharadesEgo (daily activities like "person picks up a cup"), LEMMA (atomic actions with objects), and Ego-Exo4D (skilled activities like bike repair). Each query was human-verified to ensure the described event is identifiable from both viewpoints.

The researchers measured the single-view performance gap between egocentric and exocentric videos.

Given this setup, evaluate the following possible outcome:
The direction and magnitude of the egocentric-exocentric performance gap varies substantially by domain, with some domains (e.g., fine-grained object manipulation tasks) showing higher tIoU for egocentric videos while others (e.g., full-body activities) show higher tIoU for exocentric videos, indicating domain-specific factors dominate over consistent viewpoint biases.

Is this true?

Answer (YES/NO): YES